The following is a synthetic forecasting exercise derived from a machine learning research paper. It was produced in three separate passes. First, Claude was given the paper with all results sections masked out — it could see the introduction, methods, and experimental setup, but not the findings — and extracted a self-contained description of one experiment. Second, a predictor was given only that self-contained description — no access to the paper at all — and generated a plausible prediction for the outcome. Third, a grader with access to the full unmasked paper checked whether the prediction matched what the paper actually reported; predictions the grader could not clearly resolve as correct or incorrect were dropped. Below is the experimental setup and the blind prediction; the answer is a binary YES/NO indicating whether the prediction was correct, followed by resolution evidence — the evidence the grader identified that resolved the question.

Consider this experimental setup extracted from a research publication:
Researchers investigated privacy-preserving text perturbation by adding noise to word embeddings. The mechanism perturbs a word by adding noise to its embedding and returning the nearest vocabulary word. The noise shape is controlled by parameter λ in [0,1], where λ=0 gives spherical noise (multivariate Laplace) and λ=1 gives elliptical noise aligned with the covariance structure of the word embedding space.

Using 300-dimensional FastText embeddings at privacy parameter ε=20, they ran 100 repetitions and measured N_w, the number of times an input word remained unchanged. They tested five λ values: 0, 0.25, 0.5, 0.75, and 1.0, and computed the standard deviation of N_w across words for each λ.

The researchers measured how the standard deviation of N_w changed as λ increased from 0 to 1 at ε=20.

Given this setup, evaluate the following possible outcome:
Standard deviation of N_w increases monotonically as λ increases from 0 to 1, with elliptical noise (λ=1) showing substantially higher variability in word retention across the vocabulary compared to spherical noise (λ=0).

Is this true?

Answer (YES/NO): YES